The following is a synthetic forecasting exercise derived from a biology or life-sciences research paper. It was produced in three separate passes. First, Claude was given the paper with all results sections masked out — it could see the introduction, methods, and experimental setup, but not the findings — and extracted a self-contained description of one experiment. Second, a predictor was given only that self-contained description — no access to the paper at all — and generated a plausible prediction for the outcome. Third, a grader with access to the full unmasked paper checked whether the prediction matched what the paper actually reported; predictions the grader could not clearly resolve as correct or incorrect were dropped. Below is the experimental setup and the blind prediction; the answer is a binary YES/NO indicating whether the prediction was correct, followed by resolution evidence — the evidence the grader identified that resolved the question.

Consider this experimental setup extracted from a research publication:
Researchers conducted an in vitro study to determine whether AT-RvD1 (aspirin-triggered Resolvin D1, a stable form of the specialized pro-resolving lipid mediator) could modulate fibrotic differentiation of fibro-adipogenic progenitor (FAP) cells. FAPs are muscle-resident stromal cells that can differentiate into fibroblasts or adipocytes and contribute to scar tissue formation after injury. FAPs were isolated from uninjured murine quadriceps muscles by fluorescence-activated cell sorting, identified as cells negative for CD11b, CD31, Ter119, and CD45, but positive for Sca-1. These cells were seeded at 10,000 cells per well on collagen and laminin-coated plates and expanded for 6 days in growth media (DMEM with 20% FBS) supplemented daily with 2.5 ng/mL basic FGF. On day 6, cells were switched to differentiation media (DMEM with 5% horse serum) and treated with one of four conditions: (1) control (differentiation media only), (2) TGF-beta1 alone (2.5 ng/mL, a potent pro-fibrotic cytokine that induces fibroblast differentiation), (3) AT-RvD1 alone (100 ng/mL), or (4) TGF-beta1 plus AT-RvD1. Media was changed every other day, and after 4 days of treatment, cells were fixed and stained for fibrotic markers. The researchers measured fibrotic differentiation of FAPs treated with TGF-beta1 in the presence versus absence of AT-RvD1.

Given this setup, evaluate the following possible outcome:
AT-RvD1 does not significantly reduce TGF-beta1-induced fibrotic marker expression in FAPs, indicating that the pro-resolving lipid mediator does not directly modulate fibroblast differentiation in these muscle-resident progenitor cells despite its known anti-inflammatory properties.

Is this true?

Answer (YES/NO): NO